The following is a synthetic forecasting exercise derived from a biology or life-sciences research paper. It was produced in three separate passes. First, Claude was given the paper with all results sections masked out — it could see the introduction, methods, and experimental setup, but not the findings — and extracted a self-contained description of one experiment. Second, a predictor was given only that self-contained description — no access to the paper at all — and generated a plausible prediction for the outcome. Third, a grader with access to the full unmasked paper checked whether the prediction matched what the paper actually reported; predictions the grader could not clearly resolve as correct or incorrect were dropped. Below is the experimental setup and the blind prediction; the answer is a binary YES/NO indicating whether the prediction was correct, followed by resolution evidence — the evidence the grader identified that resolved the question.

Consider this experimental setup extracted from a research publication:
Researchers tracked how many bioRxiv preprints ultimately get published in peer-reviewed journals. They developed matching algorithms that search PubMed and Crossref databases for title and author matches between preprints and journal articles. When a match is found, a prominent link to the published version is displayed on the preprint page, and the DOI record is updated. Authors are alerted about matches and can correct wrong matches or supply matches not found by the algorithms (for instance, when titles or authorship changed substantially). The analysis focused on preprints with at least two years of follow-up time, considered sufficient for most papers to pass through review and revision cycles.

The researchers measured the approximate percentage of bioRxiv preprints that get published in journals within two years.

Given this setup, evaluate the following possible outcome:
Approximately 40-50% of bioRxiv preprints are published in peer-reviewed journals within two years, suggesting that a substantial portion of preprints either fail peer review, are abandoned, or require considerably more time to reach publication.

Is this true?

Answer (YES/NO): NO